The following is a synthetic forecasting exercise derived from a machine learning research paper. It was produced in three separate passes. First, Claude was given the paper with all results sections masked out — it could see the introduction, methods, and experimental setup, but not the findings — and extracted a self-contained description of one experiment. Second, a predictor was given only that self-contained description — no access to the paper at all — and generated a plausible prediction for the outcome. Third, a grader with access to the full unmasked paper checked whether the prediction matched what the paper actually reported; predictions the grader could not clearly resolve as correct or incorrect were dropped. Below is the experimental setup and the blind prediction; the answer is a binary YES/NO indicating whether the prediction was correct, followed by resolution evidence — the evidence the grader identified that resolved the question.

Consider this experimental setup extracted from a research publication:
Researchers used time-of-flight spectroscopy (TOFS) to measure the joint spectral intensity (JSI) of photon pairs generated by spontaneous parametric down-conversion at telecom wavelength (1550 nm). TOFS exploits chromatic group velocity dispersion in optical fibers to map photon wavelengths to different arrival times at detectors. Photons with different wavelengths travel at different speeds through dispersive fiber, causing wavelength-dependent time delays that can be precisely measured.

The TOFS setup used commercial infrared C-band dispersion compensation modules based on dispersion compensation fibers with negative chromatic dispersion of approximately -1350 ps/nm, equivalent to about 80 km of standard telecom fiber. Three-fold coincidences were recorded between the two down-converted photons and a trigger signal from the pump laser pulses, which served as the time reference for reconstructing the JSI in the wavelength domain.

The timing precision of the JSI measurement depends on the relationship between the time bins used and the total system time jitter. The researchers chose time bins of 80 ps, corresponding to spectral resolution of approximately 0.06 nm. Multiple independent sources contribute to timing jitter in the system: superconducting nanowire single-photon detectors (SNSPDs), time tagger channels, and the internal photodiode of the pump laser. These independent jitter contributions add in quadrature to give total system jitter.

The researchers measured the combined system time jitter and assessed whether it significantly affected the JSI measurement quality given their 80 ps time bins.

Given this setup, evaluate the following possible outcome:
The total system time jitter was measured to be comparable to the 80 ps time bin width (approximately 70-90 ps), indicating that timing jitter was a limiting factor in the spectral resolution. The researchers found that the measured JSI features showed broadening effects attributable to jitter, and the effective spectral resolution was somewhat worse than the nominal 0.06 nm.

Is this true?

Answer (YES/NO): NO